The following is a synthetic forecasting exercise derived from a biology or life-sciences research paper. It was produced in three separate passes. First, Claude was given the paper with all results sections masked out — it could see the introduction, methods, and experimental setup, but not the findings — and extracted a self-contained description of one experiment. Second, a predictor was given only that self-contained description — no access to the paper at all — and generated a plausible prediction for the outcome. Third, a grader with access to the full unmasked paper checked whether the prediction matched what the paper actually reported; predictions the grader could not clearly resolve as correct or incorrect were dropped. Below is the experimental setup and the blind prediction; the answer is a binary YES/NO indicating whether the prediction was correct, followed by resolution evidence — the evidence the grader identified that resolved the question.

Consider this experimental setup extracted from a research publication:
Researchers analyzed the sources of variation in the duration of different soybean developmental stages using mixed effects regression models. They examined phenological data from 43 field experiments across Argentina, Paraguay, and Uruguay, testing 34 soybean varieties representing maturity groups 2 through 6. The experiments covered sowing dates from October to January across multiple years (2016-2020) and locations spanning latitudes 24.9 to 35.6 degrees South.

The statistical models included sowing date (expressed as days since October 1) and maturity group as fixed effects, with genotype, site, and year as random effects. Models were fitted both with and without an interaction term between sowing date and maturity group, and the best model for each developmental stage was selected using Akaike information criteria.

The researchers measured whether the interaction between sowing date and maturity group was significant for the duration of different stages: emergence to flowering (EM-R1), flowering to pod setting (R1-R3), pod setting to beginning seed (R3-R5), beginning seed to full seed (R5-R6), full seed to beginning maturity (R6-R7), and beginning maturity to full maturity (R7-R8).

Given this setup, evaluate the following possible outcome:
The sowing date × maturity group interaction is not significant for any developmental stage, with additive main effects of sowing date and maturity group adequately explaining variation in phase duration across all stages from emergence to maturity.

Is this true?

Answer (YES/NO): NO